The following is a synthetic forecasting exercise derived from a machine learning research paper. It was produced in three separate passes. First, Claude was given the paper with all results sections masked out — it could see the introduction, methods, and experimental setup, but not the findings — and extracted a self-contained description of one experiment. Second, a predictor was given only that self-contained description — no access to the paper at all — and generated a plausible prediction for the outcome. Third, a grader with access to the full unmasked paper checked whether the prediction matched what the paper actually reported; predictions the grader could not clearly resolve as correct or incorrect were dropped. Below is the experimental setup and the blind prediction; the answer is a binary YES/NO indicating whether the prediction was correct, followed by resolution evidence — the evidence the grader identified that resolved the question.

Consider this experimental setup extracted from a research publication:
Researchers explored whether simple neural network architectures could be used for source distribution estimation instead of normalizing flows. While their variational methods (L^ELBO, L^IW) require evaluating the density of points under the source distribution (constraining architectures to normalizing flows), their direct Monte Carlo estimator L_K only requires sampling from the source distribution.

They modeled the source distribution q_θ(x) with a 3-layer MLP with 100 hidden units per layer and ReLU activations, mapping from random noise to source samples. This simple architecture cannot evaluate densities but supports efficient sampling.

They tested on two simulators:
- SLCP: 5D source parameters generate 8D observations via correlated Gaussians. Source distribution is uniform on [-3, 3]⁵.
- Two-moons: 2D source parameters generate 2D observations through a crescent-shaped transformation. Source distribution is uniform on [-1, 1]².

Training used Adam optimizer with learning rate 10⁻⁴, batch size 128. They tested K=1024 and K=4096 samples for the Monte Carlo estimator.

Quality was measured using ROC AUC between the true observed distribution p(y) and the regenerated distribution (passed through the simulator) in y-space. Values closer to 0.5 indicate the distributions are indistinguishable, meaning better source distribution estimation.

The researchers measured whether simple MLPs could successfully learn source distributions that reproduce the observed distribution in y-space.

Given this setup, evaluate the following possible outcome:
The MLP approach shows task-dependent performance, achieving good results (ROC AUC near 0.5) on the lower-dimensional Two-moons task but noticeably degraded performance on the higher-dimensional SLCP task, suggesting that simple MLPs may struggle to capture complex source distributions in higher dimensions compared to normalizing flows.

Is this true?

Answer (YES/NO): NO